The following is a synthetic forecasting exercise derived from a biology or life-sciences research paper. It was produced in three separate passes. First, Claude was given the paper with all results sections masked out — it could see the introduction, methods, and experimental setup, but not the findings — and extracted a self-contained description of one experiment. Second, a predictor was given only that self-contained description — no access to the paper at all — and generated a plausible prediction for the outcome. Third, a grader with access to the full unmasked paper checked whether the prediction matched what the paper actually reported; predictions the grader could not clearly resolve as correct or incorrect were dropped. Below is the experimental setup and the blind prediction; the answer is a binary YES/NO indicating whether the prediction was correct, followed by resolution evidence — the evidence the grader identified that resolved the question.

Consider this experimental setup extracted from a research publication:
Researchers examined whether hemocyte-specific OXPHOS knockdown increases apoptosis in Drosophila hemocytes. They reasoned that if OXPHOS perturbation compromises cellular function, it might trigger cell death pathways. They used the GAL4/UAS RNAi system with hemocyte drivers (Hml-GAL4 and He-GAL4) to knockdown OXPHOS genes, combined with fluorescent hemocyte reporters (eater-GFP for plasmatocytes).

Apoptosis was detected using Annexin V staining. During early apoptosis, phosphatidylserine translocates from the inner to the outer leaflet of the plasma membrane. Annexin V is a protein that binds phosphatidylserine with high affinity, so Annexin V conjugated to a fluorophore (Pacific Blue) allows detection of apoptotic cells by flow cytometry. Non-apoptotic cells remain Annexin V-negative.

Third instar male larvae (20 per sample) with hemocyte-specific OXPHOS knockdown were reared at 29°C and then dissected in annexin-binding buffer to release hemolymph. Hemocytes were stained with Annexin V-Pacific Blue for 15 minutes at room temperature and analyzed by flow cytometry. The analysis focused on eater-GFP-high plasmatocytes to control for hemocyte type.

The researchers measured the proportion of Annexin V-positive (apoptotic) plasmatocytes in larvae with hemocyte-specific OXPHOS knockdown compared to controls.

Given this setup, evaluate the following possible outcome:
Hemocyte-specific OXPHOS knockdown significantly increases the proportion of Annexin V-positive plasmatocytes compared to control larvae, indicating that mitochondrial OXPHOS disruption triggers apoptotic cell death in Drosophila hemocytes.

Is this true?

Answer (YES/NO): NO